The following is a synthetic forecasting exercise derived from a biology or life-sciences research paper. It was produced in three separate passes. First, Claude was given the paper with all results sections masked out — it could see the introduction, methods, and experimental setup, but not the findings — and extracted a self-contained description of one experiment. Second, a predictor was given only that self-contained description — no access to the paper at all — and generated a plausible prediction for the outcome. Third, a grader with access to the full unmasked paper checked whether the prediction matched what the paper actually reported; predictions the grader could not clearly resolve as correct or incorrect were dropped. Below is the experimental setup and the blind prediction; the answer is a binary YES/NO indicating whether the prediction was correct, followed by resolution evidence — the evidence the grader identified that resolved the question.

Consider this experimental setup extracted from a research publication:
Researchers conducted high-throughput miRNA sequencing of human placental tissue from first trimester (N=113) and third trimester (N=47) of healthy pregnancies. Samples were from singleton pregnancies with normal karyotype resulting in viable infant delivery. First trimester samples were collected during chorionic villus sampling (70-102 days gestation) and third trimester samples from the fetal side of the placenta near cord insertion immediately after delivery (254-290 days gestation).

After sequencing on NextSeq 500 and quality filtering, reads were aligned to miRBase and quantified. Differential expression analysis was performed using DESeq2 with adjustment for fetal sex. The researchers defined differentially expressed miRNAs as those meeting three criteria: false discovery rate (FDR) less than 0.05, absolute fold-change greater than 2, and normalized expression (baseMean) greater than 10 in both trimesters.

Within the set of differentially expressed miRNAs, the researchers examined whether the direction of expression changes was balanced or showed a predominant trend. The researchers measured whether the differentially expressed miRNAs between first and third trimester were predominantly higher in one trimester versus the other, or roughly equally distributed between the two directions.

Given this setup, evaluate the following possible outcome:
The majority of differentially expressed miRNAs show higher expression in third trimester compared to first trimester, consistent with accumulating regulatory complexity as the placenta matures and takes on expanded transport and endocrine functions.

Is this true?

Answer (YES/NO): NO